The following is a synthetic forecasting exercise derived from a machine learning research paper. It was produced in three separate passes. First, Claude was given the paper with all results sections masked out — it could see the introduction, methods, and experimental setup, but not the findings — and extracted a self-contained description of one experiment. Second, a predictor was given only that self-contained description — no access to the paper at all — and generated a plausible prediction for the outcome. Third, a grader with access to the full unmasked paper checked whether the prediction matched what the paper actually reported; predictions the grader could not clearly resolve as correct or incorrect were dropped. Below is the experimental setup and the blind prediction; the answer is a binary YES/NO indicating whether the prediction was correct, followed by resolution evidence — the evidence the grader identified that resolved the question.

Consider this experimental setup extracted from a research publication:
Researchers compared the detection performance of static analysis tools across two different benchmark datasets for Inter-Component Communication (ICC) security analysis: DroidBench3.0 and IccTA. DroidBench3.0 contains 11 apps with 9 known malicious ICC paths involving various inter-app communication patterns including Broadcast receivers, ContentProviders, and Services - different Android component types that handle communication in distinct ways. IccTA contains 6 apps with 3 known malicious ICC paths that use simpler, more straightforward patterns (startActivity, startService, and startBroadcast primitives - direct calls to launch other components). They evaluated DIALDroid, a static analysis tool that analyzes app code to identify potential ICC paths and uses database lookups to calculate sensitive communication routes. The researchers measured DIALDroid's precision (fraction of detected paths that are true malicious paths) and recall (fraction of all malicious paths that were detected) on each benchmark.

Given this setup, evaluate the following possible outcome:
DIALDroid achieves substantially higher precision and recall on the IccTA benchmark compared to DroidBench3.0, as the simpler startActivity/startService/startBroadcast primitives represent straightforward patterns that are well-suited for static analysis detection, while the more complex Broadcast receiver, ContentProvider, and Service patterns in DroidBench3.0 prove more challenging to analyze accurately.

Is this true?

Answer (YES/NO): YES